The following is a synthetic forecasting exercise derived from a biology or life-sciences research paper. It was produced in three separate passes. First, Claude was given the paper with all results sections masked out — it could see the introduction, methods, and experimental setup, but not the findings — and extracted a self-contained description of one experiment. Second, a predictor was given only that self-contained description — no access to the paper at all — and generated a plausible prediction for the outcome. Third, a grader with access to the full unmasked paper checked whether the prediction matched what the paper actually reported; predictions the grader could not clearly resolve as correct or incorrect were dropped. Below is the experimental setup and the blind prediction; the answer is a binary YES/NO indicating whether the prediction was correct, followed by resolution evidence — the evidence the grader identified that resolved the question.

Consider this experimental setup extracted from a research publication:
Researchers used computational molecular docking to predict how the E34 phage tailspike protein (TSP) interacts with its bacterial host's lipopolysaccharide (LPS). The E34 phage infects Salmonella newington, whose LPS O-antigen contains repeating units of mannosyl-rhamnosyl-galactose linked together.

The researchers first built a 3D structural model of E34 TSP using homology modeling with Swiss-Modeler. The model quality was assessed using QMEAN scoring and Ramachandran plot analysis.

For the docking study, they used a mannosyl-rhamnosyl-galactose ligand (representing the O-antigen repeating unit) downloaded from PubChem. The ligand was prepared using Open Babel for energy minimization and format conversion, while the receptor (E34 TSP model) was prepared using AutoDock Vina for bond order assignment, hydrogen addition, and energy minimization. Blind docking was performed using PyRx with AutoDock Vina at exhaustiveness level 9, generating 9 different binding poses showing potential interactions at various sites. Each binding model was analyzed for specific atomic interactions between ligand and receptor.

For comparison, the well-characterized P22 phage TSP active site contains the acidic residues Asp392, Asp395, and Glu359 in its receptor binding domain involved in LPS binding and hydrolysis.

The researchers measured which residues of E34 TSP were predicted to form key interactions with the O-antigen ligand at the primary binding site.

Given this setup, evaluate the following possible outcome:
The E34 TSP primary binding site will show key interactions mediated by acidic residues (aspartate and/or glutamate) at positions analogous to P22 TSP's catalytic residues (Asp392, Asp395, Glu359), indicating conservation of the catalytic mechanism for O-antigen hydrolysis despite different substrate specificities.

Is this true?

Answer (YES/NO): NO